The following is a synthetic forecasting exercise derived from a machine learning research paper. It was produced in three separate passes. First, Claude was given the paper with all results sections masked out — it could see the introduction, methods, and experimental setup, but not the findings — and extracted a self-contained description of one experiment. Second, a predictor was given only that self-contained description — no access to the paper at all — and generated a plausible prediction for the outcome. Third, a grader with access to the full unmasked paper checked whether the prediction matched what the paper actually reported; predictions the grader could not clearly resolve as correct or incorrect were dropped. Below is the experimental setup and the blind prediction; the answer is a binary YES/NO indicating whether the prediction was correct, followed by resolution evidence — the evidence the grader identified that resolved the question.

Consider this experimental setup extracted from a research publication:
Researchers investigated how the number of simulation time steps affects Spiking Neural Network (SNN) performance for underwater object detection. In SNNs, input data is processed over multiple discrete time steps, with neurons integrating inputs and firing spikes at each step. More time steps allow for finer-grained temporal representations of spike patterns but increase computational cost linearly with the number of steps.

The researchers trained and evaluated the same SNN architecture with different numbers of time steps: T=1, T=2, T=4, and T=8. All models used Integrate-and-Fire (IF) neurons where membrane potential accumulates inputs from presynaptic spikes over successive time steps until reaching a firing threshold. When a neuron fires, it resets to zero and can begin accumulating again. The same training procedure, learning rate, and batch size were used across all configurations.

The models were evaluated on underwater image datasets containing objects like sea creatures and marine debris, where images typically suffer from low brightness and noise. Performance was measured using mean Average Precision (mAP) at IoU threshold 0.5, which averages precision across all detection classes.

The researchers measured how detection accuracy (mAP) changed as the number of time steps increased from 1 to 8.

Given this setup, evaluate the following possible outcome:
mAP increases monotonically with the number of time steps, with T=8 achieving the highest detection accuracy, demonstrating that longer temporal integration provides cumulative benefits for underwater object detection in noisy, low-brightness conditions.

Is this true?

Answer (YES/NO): NO